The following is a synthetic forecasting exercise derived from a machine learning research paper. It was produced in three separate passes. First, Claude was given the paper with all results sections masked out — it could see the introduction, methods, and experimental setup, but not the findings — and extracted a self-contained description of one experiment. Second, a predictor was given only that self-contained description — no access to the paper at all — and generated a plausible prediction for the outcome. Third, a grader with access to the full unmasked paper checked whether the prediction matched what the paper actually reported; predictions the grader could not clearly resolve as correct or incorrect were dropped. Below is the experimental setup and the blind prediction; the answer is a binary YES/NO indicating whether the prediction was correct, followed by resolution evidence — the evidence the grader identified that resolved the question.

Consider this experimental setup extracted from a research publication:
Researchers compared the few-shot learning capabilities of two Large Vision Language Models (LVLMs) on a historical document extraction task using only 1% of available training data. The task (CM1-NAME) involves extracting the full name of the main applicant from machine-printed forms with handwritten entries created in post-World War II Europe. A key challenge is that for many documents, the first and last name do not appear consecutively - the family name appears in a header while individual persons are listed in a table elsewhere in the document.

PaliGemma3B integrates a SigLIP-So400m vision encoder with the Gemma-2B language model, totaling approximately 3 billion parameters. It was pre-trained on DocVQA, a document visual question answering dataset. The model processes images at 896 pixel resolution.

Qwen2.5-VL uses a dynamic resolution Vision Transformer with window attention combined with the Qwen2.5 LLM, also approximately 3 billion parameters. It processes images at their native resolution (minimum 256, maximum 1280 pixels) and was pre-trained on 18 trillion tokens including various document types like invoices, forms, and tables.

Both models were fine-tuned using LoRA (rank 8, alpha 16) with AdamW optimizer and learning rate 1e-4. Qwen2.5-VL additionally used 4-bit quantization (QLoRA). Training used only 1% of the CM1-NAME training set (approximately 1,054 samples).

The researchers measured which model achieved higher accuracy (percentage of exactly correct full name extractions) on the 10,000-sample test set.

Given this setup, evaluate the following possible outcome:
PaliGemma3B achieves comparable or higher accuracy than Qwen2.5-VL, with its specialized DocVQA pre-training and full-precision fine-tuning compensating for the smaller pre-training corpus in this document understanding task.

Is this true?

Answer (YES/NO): NO